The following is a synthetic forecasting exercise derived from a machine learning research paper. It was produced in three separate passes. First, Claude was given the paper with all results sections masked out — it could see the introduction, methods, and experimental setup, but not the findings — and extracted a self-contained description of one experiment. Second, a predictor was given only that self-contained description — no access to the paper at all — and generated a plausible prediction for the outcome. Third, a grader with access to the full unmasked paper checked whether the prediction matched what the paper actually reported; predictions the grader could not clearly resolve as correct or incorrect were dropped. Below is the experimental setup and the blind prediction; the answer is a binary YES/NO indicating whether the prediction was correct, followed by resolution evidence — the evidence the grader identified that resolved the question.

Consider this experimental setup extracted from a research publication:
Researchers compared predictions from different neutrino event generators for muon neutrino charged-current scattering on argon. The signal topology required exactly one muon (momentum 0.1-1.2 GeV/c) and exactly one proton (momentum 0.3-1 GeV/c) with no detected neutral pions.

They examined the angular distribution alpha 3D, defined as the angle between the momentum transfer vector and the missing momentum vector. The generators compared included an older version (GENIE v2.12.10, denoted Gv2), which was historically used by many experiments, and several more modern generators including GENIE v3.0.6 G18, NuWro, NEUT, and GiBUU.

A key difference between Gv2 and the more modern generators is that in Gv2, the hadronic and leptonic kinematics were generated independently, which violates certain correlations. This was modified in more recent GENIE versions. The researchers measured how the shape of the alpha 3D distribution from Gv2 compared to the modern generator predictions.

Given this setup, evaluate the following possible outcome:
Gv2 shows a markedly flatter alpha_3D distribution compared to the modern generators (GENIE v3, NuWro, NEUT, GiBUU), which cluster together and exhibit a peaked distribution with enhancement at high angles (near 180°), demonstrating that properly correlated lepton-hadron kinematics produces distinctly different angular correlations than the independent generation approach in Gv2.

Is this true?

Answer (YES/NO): NO